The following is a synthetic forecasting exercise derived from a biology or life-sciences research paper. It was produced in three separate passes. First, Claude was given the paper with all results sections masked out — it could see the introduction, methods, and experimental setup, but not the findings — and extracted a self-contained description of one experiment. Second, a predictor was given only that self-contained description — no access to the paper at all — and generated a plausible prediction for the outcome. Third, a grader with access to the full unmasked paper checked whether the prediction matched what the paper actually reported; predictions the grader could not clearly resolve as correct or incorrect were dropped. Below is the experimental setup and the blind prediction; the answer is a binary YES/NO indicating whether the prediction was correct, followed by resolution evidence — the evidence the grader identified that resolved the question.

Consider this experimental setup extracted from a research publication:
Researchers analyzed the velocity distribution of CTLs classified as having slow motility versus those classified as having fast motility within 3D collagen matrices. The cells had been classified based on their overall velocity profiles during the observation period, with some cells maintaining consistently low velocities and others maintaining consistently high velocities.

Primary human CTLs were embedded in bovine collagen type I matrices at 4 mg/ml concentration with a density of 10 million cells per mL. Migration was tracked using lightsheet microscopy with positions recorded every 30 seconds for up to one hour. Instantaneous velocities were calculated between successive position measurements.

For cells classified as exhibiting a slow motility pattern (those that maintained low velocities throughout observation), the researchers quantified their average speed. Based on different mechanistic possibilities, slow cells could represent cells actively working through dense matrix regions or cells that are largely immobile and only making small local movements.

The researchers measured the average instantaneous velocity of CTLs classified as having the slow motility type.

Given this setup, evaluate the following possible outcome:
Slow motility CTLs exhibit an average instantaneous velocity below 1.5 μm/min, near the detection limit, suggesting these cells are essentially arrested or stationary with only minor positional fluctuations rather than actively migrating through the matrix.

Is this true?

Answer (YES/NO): NO